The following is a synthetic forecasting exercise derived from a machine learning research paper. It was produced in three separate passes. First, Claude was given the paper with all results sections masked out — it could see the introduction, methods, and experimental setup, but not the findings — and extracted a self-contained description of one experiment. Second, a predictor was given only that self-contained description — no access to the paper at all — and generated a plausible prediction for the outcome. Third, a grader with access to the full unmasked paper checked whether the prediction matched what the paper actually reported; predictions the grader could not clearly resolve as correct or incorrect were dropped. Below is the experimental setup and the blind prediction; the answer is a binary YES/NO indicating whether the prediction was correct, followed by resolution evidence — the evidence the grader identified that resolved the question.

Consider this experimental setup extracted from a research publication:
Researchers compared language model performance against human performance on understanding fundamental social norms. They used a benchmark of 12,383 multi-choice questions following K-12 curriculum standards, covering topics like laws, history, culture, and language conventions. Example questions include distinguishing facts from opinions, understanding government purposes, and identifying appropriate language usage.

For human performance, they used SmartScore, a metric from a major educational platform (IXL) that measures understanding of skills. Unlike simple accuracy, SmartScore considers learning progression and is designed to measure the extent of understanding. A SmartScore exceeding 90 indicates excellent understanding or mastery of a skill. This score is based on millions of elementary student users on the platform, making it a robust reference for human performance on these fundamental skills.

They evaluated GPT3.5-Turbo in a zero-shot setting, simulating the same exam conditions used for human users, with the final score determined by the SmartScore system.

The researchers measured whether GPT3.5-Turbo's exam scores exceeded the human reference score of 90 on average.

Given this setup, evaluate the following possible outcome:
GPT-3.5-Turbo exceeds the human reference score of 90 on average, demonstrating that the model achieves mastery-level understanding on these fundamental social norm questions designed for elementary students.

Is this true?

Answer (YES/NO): NO